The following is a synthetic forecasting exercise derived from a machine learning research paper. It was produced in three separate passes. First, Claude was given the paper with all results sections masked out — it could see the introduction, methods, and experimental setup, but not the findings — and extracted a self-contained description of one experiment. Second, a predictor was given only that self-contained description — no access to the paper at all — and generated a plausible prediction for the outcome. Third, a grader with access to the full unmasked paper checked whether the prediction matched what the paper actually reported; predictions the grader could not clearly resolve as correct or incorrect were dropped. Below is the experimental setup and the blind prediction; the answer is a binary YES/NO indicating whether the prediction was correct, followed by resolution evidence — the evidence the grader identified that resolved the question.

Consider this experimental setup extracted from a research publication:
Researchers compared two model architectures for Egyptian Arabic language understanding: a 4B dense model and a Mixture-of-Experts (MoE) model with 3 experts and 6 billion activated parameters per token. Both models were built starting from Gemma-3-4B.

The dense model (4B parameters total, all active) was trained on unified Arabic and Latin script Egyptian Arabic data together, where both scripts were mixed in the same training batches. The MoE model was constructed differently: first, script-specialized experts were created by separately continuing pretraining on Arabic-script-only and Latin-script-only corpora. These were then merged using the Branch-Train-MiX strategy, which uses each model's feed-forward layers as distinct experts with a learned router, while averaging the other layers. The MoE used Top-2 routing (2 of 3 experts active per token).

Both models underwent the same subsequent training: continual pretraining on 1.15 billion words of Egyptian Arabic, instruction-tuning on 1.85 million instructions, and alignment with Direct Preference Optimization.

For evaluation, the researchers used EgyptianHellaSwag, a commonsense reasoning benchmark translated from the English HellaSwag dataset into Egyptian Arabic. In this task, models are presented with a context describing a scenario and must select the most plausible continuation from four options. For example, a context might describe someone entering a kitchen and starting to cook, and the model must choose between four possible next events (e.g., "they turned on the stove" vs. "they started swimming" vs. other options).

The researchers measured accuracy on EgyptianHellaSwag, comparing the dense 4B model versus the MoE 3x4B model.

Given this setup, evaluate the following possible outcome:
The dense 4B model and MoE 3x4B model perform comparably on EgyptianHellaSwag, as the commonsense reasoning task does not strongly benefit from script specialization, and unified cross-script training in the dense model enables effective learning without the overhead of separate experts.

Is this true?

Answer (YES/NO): NO